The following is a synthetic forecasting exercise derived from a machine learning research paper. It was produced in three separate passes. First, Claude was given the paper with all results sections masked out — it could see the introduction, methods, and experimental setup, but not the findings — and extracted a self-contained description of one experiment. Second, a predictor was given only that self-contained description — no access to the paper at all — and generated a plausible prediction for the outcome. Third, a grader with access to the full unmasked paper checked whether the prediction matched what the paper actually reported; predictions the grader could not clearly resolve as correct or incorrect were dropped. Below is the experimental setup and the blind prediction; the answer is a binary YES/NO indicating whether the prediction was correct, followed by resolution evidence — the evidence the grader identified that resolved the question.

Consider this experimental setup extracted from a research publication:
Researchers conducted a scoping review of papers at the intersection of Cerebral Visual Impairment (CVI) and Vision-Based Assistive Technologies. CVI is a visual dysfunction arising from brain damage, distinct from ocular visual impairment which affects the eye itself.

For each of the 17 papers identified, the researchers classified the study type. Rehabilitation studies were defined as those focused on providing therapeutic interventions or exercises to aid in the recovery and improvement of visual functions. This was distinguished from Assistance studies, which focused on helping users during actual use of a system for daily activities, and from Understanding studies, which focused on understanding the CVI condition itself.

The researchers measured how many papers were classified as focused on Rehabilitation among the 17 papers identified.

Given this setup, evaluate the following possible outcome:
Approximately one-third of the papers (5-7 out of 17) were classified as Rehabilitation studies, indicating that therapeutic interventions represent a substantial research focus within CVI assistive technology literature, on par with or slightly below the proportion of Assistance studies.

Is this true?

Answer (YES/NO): NO